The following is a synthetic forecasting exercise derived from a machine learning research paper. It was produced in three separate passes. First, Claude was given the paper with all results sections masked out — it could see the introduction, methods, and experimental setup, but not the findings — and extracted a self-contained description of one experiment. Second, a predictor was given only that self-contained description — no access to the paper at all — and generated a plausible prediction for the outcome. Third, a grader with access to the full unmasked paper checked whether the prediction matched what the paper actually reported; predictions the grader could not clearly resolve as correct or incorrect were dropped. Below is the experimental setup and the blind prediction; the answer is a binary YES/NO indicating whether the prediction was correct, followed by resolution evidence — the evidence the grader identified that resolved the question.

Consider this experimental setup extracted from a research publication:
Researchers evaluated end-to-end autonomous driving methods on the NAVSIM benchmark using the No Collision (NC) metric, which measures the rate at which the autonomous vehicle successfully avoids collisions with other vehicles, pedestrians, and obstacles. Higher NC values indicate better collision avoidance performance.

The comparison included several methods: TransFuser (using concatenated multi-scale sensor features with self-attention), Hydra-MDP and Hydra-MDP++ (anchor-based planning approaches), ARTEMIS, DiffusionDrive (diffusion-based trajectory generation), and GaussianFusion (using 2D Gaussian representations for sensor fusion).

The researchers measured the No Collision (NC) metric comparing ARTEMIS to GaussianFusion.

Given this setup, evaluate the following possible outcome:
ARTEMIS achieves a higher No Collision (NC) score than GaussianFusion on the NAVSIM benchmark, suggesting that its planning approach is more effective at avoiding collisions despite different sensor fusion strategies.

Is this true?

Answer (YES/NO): NO